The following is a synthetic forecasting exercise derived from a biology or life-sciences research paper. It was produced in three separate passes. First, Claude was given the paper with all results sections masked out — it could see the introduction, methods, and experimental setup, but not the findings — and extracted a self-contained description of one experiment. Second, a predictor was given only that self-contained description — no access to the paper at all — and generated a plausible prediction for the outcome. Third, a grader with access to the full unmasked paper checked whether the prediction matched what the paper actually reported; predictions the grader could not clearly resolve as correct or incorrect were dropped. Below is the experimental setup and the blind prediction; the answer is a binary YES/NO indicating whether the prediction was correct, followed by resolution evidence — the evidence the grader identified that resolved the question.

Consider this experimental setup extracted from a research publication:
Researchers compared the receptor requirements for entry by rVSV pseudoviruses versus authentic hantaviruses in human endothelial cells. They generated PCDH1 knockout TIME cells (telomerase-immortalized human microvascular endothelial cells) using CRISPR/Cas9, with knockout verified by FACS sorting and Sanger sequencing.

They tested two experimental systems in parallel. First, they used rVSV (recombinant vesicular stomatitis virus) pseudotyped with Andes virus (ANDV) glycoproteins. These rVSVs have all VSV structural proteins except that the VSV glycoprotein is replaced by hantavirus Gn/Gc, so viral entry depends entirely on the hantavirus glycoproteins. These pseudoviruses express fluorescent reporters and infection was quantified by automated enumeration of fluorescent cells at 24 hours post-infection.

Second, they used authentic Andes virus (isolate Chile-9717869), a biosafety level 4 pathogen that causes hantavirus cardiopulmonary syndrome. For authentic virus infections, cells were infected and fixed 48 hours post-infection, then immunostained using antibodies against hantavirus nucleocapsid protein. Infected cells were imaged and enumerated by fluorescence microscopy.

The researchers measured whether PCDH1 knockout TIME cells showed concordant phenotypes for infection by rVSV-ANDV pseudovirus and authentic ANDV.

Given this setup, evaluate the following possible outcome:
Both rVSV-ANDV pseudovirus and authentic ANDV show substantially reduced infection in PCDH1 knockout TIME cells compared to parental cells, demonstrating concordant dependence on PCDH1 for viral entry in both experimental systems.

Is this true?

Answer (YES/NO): YES